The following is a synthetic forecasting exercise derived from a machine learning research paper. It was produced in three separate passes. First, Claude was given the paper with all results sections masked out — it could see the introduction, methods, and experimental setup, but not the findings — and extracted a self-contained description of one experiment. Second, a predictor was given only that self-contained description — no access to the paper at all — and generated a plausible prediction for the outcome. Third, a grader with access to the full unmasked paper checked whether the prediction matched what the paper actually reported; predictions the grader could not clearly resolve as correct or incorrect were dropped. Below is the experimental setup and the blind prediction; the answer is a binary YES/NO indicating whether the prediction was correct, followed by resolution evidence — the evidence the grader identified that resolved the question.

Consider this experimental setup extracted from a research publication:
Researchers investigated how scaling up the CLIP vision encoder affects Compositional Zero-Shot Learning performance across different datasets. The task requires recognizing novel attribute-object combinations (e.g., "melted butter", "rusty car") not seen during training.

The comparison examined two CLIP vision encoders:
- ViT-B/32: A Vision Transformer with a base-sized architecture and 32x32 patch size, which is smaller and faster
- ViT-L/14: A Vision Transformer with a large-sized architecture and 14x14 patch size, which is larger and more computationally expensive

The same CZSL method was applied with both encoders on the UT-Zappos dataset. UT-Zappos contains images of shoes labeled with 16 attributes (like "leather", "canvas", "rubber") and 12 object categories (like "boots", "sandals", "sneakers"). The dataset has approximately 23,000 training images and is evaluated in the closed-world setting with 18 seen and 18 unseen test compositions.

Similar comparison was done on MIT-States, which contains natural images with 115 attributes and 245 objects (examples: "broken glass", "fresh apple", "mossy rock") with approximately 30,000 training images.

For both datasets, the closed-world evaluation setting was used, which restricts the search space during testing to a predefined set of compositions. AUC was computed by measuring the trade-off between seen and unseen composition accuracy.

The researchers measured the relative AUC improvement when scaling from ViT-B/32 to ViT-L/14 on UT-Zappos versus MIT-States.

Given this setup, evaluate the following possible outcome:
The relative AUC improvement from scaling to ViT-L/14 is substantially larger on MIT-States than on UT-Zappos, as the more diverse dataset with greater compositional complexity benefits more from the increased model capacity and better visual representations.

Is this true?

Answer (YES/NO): YES